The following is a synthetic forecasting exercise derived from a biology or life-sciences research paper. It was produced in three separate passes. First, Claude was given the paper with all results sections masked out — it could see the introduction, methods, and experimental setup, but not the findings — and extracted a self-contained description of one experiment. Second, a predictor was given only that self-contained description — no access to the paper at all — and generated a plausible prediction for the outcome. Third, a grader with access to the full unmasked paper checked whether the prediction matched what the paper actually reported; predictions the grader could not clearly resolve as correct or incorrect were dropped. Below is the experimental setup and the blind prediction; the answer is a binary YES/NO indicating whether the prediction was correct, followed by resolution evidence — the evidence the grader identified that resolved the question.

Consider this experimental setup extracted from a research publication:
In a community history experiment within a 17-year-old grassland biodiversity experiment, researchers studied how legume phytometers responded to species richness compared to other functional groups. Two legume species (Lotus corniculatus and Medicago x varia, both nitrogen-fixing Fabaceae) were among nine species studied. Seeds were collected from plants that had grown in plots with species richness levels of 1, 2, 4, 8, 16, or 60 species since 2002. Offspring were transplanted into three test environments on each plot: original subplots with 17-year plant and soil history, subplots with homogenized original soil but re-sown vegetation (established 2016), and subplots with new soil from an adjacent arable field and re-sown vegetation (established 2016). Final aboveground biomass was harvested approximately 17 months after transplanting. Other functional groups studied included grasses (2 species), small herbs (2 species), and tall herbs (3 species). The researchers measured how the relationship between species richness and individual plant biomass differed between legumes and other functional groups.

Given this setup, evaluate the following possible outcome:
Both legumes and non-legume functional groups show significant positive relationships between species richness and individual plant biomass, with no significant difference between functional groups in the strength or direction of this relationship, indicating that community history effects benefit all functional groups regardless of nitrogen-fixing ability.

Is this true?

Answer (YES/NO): NO